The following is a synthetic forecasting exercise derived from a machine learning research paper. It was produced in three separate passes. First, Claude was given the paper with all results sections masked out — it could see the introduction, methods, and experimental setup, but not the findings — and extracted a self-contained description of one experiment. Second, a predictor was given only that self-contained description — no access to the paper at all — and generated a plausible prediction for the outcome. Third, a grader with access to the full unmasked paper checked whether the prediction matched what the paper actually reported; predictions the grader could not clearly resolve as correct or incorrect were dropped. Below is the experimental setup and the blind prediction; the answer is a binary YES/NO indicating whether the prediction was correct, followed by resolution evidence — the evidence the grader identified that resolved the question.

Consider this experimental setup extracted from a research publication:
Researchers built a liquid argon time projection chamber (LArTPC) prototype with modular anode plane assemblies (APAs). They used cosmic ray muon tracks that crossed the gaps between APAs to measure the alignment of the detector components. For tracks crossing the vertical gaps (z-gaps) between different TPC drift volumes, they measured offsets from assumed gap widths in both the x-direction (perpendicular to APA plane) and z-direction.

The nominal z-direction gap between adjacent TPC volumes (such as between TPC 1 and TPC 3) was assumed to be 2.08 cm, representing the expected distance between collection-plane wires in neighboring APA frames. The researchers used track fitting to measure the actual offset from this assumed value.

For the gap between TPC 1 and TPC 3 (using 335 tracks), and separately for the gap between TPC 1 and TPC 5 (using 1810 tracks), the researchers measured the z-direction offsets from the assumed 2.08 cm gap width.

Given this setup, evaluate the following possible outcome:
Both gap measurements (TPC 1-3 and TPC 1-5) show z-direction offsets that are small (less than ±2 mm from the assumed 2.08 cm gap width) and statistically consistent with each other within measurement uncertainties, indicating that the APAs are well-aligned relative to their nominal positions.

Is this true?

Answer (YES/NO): NO